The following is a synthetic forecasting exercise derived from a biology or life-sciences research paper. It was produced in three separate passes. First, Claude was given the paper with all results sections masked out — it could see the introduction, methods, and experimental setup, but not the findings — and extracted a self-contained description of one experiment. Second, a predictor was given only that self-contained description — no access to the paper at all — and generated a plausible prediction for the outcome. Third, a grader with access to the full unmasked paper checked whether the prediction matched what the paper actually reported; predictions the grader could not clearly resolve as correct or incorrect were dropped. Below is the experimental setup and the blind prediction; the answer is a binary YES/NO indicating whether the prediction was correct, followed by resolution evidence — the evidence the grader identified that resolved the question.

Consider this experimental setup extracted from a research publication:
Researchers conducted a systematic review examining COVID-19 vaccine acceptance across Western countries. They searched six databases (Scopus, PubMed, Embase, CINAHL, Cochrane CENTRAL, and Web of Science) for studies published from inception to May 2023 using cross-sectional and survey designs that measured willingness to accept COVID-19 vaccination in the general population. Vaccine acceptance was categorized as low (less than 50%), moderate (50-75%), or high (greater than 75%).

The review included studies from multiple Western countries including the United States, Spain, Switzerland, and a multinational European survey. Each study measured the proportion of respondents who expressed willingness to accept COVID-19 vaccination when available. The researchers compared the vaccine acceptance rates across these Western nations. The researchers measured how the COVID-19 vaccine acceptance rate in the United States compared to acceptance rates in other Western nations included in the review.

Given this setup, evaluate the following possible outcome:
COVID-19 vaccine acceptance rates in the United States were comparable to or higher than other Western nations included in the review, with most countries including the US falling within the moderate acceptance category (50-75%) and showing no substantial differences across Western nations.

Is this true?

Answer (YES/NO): NO